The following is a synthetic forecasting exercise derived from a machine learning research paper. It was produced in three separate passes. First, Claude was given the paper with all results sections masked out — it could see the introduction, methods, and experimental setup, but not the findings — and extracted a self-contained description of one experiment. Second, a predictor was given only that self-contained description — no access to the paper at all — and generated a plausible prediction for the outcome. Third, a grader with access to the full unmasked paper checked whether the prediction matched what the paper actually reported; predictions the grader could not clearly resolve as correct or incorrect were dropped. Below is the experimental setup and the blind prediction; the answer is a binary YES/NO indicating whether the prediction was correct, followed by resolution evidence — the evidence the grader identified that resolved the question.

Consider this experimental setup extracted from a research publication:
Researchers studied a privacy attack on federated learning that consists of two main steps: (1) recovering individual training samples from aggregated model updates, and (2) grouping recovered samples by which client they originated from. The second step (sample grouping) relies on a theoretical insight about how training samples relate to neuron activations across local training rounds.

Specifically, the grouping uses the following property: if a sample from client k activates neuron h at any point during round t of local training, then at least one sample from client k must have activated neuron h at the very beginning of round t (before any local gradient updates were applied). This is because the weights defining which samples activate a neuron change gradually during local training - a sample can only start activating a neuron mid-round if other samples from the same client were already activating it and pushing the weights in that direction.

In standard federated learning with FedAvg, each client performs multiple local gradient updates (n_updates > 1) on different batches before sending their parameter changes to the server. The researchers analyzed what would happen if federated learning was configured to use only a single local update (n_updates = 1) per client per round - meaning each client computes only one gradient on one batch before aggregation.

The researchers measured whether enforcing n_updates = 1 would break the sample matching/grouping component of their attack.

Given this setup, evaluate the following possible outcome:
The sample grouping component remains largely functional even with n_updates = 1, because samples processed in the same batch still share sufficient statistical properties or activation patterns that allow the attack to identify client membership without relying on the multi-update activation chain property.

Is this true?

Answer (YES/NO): NO